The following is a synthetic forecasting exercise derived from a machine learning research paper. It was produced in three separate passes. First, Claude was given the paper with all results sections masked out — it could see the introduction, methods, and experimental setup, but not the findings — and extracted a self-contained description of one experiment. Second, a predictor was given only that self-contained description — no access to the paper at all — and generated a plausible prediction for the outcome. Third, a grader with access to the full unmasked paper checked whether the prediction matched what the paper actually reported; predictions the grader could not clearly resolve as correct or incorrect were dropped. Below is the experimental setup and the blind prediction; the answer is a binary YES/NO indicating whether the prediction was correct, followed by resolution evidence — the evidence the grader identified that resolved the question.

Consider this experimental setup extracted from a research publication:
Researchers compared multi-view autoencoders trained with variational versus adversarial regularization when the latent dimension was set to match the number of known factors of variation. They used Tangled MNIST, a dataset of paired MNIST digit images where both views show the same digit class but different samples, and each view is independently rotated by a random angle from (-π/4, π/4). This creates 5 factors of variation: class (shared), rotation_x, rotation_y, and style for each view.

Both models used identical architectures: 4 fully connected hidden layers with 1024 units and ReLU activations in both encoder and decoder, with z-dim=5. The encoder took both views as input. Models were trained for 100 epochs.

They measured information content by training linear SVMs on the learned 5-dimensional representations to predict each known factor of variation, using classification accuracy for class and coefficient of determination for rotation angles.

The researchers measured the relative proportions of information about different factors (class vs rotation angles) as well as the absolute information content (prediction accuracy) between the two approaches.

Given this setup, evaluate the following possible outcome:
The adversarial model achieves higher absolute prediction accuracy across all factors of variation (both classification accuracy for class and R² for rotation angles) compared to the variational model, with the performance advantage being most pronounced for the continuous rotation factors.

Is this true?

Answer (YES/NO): NO